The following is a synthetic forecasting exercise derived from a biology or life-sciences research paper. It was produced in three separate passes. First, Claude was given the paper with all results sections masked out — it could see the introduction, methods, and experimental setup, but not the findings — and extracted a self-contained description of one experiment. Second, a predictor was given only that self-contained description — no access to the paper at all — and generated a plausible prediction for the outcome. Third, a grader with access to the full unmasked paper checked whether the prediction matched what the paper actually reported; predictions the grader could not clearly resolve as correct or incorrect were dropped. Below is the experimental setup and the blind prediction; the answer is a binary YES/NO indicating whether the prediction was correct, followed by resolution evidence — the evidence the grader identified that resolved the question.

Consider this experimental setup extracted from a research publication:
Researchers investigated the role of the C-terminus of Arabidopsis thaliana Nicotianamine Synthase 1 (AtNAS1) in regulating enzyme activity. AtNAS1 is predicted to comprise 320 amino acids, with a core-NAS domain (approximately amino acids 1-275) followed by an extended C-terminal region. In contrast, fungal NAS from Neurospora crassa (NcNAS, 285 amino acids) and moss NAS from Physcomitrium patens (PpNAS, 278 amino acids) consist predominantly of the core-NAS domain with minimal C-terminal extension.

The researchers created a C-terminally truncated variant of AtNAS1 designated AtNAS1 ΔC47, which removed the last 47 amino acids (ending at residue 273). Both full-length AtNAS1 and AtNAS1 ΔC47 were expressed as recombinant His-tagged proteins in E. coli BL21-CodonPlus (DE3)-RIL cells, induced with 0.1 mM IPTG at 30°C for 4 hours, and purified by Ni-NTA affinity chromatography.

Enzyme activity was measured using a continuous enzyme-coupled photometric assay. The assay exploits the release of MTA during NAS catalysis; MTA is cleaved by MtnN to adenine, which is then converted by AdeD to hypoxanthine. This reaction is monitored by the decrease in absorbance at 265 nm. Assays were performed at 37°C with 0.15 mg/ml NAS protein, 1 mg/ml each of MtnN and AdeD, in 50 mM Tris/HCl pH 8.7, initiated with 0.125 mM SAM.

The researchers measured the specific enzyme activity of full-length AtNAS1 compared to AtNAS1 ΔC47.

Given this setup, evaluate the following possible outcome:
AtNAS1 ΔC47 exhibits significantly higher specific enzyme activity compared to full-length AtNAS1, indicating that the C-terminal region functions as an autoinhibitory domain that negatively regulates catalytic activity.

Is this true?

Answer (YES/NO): NO